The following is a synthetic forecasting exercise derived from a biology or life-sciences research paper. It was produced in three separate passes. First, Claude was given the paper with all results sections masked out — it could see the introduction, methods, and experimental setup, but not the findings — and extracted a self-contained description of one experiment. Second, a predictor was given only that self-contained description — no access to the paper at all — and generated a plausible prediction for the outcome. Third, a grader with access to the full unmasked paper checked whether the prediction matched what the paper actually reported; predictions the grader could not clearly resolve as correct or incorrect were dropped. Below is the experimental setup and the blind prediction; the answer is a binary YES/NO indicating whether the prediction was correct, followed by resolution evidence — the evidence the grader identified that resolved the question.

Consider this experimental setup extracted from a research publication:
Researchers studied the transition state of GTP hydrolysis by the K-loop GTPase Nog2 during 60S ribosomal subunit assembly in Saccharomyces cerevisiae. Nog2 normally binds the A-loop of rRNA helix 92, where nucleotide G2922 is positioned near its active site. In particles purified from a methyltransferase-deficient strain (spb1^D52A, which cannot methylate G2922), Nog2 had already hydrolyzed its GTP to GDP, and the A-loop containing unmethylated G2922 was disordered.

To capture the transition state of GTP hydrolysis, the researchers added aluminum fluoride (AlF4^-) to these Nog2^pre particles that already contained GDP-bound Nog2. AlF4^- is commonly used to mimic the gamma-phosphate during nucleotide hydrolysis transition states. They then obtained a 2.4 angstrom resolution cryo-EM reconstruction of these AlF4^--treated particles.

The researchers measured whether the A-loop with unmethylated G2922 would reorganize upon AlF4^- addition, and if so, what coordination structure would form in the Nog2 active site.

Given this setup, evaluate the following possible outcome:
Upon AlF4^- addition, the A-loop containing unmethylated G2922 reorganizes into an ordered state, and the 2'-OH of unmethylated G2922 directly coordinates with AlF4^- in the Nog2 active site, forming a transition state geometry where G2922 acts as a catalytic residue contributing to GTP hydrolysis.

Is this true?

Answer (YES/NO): NO